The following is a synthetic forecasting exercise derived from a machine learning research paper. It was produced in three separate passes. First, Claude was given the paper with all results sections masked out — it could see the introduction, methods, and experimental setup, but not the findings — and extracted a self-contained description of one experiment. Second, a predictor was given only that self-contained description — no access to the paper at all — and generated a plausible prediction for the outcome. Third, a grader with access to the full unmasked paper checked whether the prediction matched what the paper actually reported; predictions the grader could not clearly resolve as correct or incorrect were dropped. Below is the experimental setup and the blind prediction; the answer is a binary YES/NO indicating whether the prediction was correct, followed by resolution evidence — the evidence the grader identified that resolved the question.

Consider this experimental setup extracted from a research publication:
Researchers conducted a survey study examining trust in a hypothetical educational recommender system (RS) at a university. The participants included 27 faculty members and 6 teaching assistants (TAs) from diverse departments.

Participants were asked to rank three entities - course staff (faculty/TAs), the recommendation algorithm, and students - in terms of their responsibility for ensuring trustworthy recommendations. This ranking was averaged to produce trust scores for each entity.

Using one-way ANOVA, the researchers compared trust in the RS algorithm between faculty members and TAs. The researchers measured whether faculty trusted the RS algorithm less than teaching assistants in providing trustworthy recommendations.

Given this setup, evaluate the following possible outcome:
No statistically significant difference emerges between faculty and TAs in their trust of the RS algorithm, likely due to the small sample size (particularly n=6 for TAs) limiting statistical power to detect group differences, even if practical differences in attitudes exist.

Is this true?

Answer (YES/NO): NO